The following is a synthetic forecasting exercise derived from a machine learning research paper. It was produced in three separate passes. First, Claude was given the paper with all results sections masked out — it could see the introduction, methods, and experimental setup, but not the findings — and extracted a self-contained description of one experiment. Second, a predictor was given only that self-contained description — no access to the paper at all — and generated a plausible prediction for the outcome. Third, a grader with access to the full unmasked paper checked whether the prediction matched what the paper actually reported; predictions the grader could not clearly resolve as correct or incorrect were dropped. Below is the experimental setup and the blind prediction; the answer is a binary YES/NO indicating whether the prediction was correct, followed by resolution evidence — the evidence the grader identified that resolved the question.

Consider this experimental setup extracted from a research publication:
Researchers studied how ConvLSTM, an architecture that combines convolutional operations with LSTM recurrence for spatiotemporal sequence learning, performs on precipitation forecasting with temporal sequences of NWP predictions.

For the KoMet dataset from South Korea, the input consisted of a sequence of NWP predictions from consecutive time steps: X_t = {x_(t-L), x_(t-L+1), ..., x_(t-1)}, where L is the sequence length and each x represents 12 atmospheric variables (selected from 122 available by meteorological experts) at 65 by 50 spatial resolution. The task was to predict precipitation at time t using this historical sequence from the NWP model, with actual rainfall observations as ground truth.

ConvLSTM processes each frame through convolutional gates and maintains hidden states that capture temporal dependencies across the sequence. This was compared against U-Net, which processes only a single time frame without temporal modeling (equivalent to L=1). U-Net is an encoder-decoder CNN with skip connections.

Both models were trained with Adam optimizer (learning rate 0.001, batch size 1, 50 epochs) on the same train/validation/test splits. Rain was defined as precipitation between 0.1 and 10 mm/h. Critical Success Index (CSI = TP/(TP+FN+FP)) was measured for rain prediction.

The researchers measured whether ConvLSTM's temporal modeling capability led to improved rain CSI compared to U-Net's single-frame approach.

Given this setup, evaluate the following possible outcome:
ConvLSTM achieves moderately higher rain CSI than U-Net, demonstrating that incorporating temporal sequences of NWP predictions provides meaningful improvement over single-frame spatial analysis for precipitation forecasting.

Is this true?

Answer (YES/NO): NO